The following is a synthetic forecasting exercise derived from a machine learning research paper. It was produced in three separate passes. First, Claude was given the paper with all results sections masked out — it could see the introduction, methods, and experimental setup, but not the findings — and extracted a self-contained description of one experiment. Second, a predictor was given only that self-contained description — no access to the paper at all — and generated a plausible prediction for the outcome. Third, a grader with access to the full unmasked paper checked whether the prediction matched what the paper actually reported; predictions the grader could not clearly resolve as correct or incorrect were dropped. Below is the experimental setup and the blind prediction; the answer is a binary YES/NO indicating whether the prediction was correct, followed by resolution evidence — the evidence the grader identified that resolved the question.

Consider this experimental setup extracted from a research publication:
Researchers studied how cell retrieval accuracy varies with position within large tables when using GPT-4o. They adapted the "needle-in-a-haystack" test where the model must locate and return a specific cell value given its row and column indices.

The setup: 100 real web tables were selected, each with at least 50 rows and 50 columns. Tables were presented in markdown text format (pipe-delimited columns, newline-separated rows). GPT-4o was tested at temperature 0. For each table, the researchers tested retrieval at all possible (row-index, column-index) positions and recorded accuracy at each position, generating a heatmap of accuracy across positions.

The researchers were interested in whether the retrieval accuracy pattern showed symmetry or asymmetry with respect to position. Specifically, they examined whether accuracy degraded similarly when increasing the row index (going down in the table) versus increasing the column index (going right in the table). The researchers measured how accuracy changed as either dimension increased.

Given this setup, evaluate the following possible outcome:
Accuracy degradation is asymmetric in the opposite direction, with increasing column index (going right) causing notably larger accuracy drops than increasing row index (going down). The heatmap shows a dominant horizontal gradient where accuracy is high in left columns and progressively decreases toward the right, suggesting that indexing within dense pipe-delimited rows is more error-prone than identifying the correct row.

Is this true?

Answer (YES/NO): YES